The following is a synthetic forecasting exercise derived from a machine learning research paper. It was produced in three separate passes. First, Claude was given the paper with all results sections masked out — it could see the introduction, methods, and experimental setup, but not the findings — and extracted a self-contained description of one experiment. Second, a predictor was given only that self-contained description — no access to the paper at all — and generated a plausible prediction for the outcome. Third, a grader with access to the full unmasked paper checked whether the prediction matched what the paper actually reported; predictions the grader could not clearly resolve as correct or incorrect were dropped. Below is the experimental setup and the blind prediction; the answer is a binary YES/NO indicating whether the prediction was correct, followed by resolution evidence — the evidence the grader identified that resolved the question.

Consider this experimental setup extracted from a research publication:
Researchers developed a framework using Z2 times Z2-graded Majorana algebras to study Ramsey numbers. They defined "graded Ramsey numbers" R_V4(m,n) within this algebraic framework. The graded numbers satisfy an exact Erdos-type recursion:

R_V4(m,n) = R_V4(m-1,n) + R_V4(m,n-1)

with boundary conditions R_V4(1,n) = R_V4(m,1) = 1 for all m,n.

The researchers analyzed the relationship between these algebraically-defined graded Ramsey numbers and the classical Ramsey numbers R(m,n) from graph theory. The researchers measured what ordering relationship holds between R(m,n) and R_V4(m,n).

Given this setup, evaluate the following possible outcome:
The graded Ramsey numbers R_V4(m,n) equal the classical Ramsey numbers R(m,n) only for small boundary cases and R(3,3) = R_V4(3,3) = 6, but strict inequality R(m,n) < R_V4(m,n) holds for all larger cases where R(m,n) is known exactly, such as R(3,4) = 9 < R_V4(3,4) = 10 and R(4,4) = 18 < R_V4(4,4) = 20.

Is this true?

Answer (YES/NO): NO